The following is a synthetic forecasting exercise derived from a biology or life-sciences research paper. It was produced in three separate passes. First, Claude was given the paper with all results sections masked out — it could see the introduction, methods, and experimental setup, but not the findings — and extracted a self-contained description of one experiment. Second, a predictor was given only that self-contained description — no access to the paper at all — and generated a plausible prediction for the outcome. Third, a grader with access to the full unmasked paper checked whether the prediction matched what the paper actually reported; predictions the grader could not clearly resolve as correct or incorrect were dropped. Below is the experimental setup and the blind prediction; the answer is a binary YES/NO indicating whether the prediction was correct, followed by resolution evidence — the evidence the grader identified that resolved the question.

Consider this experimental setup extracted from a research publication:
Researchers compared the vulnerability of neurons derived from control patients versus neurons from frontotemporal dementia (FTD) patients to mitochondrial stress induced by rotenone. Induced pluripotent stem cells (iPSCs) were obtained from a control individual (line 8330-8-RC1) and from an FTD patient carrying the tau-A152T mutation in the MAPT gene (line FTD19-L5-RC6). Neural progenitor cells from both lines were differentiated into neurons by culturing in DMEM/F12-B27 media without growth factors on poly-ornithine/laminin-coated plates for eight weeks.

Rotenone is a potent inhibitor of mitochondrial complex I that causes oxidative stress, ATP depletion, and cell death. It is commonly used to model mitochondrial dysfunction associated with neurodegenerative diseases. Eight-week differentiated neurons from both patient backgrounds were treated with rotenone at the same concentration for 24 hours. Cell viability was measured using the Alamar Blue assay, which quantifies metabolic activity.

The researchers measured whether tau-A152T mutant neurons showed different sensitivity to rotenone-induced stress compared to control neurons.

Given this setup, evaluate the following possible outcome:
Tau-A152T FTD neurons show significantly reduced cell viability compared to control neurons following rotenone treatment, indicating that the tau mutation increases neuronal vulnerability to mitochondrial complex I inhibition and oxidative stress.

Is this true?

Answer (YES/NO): YES